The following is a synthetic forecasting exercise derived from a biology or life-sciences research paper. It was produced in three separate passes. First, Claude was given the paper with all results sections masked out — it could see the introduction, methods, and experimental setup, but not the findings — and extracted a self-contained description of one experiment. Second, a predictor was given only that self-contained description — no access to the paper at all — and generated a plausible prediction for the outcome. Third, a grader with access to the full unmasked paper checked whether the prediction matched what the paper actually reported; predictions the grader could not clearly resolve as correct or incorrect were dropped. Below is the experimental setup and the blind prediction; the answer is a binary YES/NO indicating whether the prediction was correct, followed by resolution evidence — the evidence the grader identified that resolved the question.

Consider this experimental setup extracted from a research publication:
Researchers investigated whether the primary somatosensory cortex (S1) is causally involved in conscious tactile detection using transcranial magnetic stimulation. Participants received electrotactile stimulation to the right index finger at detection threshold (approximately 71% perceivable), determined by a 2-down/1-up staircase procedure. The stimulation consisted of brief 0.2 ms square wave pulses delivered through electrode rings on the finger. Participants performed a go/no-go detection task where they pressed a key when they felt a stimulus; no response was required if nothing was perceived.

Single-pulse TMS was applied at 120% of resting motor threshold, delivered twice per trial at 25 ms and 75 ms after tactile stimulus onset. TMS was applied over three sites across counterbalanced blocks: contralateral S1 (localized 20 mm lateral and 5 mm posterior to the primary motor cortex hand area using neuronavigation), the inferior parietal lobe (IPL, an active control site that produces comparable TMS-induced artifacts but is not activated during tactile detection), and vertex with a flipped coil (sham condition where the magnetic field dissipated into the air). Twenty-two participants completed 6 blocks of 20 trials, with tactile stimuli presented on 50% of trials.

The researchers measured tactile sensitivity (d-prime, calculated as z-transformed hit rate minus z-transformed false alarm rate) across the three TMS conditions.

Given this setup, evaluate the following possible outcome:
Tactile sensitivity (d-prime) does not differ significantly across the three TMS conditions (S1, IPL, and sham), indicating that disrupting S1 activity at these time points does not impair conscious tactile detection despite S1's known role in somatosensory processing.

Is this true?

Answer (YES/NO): NO